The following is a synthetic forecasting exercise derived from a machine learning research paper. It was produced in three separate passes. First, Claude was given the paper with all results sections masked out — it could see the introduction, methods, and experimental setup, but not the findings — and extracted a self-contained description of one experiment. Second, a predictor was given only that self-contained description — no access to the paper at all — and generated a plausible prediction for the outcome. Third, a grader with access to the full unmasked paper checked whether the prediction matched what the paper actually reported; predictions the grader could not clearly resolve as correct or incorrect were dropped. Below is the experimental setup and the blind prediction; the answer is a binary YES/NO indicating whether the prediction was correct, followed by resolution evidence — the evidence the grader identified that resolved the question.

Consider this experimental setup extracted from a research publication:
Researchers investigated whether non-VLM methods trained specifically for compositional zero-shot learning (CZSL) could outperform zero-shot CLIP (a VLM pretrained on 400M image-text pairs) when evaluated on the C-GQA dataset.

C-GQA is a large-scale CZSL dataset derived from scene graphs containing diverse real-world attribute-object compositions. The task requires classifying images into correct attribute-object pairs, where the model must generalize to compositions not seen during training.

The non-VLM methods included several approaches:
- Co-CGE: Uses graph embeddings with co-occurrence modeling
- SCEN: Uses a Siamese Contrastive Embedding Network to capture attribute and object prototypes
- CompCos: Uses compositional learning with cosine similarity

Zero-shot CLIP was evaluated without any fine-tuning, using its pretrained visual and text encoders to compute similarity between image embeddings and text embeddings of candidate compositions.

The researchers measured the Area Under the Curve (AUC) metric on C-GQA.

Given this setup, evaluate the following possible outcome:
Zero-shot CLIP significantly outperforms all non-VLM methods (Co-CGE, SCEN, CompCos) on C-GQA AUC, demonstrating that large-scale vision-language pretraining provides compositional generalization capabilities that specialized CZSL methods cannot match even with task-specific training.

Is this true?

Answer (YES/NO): NO